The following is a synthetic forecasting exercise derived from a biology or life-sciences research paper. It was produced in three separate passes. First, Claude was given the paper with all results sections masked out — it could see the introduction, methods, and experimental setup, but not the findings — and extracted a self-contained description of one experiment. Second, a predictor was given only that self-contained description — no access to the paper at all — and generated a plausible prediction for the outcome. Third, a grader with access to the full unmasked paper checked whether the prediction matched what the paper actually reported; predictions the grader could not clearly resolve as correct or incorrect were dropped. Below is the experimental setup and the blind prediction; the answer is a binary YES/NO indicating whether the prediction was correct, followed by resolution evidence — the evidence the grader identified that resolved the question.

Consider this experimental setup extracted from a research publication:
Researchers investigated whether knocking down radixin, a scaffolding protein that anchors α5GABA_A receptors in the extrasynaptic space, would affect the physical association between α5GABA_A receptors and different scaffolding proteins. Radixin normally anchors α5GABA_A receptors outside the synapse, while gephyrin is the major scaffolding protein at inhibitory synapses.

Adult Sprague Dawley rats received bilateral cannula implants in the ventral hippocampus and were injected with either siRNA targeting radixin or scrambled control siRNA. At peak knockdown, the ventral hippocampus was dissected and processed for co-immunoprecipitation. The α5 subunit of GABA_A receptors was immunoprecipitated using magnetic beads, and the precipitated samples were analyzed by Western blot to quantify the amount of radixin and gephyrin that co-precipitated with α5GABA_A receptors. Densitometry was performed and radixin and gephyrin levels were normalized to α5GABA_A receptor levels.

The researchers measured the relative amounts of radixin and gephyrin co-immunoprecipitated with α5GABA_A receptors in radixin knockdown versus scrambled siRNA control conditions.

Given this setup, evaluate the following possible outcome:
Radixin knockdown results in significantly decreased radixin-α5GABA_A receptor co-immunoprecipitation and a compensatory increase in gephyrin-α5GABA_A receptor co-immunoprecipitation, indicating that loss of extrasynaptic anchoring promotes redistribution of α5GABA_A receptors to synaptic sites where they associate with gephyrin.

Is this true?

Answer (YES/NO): YES